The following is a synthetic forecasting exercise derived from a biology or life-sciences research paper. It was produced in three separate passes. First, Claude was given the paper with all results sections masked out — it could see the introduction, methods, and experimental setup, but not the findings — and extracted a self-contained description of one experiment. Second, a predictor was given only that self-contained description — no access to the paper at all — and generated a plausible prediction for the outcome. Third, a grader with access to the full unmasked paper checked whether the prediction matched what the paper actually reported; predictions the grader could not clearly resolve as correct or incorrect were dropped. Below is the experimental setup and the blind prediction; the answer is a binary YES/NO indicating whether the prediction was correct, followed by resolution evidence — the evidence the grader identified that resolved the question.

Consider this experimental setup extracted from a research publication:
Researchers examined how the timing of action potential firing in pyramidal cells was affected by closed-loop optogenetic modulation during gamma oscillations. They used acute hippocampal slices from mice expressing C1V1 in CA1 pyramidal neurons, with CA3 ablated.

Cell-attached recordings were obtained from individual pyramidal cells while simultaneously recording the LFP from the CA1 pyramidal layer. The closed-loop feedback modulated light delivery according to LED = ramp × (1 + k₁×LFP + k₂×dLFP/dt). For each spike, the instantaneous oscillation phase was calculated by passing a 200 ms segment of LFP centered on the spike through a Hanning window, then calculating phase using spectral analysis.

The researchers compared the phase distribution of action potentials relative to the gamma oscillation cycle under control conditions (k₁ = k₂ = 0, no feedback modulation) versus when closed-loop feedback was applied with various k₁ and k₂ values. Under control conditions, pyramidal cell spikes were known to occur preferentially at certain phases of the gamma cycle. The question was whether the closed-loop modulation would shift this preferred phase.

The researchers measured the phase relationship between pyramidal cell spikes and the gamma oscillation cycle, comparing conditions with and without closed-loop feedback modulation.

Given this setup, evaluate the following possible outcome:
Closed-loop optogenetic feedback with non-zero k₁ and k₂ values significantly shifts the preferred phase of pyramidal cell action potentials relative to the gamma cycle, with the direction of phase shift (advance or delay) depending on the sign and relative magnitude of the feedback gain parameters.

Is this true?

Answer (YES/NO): YES